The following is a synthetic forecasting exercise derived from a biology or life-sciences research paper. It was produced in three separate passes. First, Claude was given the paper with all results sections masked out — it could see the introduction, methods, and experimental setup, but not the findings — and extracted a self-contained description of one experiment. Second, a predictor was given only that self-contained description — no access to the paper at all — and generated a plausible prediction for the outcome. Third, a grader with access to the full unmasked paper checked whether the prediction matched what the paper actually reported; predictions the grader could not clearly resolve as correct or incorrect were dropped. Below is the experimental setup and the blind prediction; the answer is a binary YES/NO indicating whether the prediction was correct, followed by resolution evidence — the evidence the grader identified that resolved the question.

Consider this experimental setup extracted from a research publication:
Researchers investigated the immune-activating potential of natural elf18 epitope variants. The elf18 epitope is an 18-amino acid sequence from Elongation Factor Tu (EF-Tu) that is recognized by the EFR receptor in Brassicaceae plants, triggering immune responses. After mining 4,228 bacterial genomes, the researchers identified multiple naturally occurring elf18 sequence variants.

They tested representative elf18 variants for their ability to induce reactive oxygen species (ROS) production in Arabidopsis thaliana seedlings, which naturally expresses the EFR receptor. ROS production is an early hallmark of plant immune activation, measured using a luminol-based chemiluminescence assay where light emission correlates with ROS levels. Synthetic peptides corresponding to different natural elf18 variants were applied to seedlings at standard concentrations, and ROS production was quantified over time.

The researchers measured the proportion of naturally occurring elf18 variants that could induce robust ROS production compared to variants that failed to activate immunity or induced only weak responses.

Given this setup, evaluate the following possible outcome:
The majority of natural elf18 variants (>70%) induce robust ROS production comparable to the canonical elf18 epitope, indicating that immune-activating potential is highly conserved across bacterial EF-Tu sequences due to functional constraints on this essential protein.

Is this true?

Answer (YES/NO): YES